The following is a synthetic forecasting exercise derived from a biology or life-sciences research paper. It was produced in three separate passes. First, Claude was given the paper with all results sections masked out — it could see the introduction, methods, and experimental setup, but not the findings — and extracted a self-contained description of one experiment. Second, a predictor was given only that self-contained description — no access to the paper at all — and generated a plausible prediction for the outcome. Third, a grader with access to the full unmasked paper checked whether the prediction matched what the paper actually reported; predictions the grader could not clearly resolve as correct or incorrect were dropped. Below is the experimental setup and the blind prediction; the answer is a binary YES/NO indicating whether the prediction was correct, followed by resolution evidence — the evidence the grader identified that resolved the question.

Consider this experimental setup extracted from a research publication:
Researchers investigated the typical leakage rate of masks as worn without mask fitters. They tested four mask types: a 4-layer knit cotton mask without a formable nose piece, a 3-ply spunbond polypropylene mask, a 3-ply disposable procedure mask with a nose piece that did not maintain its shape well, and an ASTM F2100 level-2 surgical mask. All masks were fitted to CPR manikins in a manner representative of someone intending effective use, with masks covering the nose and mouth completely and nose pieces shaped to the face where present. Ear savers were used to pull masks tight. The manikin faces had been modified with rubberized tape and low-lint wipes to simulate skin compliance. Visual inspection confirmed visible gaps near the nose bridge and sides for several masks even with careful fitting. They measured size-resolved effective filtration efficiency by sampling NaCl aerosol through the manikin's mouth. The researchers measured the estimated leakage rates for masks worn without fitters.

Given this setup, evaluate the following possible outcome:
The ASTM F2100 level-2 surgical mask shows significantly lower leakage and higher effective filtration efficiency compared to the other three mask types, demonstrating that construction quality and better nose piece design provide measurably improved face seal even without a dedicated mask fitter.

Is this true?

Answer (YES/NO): NO